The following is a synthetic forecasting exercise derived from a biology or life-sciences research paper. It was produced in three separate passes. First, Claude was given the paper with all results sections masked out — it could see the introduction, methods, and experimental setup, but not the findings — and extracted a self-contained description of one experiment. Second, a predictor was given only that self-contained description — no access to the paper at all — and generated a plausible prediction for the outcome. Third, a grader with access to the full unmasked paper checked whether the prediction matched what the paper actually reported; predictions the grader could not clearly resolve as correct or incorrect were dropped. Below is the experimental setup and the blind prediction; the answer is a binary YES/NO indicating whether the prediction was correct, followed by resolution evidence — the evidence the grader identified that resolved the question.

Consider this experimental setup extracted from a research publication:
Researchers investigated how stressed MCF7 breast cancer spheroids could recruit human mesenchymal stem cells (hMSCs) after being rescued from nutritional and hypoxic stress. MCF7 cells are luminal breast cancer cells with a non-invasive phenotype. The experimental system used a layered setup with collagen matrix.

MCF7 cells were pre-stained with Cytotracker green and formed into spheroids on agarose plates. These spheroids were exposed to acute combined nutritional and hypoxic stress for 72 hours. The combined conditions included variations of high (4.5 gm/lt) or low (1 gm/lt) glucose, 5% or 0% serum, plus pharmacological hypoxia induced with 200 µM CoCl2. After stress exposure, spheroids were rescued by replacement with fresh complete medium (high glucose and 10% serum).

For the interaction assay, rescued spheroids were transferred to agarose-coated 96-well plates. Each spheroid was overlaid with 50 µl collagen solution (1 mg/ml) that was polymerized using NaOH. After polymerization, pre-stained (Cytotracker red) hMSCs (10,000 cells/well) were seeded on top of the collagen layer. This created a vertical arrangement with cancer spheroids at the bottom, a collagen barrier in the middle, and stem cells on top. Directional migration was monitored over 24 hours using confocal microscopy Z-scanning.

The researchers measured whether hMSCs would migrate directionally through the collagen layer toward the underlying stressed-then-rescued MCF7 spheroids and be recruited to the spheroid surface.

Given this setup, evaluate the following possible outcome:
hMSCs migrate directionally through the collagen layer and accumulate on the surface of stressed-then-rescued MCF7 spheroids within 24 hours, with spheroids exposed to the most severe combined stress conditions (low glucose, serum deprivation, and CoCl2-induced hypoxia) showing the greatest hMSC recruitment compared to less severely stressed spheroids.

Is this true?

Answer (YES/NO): YES